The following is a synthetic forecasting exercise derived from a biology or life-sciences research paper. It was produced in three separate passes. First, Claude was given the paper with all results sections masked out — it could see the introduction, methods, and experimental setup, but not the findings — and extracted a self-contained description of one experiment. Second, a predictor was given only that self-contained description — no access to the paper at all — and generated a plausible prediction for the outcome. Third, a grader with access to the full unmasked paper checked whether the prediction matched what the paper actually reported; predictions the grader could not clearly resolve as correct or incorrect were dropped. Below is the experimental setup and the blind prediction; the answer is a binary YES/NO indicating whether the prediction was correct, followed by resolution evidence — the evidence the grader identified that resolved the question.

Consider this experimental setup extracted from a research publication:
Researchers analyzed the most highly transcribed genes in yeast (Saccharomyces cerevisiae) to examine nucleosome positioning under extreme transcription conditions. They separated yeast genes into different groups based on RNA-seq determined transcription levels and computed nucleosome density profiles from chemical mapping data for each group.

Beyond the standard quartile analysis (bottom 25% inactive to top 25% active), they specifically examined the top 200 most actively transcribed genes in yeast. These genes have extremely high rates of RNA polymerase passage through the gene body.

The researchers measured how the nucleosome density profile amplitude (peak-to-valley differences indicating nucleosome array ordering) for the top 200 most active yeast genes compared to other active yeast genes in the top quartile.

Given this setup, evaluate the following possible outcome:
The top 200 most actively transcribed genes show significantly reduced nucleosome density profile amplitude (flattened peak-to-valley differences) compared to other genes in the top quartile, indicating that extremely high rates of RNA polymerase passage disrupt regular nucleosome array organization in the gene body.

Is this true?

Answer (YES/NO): YES